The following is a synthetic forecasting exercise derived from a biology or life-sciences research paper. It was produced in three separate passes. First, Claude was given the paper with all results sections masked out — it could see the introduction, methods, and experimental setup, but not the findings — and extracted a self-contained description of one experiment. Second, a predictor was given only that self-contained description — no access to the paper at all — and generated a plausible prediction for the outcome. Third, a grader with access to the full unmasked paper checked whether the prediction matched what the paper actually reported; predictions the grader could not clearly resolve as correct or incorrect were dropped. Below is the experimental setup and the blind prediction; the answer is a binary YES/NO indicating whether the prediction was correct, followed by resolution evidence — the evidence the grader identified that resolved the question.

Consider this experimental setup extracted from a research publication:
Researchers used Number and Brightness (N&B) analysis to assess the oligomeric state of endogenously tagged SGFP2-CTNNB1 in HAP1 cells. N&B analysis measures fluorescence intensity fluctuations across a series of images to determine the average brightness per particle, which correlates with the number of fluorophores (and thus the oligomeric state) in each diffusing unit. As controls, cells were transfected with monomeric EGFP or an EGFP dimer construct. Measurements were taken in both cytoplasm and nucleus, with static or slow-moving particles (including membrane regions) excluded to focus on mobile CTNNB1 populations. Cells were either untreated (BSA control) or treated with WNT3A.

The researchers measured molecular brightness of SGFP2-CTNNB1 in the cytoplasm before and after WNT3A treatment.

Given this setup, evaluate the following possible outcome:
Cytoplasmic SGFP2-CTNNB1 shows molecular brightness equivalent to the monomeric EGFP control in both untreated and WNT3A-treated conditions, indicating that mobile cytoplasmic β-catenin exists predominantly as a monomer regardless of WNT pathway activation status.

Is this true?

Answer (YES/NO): YES